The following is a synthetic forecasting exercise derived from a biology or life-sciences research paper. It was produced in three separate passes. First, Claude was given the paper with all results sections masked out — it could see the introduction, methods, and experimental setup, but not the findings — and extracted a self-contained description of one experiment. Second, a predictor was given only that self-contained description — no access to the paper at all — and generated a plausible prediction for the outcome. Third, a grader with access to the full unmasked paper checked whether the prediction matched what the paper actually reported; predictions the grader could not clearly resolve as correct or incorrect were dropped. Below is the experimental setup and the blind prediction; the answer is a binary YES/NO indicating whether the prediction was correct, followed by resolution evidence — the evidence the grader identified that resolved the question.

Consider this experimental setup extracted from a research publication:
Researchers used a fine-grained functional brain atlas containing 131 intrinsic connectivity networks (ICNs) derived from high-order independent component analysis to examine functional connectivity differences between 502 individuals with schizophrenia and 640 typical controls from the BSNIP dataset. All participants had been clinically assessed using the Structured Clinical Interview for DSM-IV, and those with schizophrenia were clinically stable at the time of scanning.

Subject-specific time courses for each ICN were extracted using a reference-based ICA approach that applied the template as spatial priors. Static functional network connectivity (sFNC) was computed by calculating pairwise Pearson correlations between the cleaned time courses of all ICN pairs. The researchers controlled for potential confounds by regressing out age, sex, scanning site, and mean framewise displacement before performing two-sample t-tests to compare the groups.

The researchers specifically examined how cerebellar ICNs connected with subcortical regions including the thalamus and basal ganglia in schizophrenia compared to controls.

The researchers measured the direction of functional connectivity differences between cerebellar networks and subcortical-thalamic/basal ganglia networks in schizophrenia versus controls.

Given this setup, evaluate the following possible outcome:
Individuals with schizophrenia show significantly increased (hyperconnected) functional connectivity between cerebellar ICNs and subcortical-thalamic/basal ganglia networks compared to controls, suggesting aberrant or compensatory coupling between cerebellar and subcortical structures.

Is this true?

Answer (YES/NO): NO